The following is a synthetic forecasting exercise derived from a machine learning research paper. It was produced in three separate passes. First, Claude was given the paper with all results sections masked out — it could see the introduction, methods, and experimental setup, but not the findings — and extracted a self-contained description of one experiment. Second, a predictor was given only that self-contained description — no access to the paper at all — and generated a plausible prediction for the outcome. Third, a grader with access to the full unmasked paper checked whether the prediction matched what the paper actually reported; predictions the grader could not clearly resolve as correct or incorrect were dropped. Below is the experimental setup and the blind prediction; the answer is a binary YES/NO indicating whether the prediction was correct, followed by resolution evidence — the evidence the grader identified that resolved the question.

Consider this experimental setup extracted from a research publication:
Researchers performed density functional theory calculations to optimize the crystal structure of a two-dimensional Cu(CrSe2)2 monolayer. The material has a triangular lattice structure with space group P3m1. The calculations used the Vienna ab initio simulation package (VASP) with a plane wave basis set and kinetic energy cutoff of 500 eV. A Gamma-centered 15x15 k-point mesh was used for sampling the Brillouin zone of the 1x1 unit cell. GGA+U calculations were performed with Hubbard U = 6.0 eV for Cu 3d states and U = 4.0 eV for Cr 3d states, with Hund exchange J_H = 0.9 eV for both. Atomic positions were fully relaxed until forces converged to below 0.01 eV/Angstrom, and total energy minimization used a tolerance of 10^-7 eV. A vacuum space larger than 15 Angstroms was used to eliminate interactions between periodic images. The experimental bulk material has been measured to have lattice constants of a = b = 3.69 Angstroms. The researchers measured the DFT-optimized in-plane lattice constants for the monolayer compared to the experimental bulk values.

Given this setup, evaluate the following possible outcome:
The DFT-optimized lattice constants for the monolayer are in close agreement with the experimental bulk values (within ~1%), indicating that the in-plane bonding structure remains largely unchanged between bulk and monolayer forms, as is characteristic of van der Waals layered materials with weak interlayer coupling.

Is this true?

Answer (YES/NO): NO